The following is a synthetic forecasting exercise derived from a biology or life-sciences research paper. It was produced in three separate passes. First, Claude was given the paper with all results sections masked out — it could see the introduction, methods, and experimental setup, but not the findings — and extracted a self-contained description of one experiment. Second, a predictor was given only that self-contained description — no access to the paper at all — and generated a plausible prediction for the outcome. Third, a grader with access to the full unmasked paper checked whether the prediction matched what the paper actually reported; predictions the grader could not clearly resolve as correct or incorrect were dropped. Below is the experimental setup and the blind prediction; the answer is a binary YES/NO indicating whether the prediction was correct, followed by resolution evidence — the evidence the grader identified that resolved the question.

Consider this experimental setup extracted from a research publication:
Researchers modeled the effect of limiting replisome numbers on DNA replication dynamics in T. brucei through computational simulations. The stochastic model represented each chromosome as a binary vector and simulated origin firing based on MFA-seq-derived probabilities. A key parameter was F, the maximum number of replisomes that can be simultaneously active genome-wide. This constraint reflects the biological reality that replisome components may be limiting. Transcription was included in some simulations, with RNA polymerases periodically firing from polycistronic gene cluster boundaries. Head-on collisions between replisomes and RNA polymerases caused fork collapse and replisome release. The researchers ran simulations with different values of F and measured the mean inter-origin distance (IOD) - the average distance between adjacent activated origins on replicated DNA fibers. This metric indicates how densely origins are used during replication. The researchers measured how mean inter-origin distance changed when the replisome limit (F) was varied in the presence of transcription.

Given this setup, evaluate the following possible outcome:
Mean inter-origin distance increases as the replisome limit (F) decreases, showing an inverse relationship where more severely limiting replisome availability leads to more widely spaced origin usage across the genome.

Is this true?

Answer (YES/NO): YES